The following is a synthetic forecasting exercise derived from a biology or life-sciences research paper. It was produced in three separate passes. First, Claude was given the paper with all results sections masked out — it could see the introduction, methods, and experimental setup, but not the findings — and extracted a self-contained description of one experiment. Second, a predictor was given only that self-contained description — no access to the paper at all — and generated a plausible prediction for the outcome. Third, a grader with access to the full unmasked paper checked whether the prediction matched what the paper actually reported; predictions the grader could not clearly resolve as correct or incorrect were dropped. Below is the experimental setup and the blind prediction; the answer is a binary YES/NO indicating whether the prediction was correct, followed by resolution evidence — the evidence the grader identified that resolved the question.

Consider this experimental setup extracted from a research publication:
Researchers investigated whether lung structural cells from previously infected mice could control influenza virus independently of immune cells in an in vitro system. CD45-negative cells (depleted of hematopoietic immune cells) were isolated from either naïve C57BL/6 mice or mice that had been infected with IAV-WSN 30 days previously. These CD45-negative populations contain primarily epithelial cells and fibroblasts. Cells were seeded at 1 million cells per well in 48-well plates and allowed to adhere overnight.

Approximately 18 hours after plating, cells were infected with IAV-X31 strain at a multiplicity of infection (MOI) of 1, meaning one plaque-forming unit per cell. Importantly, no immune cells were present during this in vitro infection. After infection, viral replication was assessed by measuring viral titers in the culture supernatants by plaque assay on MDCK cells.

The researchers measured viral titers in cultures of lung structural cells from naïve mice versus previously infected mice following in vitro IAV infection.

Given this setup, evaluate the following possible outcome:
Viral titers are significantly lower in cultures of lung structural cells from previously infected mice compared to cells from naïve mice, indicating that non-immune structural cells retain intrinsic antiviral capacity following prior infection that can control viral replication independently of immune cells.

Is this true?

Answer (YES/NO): YES